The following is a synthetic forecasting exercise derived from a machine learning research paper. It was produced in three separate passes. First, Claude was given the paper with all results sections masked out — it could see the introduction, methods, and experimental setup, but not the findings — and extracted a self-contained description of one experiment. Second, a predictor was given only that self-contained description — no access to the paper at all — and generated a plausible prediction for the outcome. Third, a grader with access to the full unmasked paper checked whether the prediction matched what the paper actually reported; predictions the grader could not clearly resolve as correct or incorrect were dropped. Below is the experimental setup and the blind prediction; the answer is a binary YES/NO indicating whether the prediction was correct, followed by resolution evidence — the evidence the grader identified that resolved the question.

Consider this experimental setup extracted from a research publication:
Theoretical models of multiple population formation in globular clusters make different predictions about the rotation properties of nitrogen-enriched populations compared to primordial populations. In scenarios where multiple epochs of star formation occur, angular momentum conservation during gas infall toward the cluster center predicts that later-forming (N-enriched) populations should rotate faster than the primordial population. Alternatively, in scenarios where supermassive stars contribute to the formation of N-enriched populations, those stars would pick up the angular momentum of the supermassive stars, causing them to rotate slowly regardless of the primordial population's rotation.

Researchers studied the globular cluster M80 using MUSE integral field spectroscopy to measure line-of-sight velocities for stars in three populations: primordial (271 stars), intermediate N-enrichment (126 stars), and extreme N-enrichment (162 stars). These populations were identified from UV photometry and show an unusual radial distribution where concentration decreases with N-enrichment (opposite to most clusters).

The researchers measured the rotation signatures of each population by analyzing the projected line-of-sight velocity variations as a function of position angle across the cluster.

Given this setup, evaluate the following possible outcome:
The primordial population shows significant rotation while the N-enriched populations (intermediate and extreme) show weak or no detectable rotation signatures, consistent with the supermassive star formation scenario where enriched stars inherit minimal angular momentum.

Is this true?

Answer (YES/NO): NO